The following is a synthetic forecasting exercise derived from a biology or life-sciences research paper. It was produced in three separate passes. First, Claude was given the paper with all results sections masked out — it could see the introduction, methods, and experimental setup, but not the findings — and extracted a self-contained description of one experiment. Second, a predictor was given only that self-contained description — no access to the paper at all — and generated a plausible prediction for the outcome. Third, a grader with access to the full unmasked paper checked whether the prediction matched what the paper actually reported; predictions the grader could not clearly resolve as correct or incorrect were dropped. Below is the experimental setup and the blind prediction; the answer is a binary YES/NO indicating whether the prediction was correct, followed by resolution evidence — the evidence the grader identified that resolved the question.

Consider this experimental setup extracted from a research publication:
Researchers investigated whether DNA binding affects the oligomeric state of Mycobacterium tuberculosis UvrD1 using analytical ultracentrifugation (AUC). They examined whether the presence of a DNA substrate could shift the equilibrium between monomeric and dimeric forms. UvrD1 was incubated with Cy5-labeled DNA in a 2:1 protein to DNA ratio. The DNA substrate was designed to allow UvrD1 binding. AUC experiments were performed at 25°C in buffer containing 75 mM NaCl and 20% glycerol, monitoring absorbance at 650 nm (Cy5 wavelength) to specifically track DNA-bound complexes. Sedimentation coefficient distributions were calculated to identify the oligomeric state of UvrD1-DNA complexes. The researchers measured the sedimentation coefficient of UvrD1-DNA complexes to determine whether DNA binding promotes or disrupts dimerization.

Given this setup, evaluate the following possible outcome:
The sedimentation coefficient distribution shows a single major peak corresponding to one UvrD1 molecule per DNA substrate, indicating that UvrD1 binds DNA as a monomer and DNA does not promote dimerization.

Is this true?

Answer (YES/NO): NO